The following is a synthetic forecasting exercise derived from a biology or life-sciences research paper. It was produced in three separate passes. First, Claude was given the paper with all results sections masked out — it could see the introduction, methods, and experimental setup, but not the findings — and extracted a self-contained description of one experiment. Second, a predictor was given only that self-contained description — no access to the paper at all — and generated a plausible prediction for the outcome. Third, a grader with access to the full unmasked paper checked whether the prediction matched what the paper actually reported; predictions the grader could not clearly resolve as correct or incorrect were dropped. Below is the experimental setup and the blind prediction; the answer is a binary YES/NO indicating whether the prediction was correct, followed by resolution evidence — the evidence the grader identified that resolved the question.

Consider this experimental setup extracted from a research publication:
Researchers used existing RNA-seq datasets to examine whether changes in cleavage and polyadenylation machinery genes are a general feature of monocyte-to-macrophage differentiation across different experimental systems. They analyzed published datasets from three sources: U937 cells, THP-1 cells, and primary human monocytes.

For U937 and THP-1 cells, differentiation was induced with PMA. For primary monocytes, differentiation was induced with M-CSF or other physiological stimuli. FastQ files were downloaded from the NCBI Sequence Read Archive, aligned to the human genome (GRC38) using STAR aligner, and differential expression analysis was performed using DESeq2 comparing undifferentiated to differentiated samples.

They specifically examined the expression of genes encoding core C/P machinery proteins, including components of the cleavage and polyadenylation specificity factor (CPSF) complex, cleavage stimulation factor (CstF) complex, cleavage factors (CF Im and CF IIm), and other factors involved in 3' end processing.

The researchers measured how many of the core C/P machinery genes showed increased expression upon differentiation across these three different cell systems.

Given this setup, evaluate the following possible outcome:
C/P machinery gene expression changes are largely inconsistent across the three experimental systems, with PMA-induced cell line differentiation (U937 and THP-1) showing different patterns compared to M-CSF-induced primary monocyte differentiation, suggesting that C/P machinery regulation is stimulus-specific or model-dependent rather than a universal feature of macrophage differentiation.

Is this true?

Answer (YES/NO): NO